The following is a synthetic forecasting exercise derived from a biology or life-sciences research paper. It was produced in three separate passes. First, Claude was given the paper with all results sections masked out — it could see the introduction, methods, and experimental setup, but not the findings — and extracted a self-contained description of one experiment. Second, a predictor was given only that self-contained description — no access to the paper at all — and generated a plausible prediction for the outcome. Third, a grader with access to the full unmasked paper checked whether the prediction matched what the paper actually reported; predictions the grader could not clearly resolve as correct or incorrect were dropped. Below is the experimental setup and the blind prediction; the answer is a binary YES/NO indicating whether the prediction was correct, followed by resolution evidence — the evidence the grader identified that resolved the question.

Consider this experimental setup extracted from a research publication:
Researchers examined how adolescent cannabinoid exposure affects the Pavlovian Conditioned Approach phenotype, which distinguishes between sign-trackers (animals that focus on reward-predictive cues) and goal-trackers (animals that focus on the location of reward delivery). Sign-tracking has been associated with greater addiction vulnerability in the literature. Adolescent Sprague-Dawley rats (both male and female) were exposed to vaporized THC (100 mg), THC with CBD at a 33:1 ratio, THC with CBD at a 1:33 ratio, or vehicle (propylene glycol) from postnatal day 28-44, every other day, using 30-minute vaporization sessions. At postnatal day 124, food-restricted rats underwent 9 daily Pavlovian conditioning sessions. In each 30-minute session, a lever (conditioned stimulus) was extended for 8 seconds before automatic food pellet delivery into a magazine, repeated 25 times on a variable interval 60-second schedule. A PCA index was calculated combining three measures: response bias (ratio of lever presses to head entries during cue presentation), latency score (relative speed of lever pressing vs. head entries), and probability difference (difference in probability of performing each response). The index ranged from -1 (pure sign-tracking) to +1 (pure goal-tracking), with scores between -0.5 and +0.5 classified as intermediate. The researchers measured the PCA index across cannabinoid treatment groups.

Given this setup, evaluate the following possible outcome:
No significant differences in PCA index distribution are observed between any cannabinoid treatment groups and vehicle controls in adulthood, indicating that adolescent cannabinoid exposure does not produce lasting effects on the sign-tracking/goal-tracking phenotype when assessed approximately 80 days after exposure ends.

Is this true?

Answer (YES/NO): YES